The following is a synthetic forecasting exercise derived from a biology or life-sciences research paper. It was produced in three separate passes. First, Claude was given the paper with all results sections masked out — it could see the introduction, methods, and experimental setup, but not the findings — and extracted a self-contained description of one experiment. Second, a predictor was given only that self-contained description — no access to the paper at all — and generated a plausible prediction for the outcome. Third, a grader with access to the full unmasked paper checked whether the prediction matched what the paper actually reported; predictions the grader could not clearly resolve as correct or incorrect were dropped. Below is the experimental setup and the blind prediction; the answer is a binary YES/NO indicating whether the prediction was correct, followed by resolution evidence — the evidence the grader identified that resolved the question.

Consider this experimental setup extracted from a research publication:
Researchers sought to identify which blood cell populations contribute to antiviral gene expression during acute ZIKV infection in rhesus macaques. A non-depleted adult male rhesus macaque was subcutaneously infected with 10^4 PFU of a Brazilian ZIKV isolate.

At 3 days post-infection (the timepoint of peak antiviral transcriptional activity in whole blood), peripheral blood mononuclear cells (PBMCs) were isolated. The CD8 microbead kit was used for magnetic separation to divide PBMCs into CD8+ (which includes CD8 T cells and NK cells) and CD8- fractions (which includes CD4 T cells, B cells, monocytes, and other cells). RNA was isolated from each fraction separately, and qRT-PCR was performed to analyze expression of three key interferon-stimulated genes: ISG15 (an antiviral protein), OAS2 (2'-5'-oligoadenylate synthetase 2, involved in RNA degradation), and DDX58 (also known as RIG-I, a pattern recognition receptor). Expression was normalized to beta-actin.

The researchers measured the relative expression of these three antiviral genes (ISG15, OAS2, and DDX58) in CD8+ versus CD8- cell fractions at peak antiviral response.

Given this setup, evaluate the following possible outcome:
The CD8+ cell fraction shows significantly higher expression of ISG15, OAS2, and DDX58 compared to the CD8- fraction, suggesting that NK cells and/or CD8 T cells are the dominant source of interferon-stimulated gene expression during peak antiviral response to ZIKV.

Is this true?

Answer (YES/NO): NO